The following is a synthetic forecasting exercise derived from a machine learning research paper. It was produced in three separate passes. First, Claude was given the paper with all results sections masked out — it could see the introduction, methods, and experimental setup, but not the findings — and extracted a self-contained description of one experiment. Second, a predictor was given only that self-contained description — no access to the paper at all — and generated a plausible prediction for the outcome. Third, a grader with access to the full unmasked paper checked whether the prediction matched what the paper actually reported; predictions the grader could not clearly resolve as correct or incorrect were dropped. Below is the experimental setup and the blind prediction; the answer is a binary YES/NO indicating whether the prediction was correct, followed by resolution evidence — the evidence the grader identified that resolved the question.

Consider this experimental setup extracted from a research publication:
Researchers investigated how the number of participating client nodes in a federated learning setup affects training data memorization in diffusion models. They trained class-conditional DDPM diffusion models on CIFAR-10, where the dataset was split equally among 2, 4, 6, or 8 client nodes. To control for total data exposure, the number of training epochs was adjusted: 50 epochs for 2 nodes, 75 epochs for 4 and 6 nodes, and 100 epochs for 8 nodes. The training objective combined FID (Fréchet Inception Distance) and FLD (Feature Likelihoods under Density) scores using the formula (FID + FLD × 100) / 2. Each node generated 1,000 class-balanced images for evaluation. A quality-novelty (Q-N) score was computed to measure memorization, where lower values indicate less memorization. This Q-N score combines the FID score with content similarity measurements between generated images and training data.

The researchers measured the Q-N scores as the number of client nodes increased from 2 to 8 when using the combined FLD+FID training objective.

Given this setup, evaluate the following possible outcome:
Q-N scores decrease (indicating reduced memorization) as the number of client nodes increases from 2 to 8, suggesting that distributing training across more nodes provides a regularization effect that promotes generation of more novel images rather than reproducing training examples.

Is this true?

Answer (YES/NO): YES